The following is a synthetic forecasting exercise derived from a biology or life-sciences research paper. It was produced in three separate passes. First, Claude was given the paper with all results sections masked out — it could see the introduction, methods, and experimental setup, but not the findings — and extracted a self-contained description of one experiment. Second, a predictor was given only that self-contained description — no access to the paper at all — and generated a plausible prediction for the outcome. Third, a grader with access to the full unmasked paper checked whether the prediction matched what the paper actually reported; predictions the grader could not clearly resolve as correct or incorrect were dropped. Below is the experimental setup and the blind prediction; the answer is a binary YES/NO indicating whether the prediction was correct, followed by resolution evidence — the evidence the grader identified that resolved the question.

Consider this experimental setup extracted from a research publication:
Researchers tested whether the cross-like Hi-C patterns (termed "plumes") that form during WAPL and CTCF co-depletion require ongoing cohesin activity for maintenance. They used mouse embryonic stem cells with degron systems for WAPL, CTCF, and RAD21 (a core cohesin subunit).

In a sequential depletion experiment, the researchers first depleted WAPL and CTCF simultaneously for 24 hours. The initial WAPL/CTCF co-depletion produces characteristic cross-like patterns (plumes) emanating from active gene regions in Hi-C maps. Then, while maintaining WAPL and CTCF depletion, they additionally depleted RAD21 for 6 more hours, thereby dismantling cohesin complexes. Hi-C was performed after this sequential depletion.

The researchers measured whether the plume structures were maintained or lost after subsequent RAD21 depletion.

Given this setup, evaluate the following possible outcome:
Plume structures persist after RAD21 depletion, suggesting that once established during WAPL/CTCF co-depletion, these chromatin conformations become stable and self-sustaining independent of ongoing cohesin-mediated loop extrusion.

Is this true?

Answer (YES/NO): NO